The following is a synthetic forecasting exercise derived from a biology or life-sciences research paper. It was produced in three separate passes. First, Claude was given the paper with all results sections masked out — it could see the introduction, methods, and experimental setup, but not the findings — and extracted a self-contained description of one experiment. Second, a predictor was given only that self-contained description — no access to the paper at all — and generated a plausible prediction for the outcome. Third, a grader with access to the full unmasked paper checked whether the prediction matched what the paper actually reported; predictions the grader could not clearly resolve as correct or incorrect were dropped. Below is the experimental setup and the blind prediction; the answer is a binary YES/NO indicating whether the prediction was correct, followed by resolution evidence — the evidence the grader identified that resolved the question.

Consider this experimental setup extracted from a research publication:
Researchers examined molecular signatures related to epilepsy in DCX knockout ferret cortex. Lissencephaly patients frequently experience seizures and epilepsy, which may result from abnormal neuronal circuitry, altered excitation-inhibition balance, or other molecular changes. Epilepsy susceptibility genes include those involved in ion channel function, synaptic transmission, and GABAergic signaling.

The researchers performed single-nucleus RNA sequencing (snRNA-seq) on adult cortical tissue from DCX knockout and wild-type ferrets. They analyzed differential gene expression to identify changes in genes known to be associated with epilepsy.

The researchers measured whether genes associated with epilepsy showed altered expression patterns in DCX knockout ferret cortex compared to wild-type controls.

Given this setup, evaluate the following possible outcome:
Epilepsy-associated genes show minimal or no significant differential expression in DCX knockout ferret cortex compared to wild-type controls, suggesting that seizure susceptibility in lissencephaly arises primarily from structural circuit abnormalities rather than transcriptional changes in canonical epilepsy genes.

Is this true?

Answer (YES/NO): NO